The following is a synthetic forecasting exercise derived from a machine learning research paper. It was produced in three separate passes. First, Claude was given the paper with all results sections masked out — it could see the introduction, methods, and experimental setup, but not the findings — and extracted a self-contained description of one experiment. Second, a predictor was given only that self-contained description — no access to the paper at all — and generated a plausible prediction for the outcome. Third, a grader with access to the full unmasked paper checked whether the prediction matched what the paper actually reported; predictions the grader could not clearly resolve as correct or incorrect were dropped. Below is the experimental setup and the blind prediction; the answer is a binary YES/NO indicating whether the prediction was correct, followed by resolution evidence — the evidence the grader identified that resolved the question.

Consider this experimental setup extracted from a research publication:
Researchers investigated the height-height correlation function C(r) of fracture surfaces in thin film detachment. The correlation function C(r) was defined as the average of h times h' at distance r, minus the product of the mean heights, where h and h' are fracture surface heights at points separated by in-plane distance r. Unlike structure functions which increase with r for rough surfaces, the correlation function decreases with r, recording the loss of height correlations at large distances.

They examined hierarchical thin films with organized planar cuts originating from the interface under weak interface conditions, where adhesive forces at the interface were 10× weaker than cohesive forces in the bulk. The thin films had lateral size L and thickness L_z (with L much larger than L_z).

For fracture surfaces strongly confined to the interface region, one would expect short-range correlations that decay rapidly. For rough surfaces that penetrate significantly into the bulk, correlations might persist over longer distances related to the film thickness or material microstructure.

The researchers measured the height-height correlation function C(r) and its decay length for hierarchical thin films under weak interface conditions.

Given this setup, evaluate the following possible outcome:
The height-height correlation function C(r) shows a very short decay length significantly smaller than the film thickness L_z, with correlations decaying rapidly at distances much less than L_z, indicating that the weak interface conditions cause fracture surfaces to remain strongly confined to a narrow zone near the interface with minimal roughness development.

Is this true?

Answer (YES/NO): NO